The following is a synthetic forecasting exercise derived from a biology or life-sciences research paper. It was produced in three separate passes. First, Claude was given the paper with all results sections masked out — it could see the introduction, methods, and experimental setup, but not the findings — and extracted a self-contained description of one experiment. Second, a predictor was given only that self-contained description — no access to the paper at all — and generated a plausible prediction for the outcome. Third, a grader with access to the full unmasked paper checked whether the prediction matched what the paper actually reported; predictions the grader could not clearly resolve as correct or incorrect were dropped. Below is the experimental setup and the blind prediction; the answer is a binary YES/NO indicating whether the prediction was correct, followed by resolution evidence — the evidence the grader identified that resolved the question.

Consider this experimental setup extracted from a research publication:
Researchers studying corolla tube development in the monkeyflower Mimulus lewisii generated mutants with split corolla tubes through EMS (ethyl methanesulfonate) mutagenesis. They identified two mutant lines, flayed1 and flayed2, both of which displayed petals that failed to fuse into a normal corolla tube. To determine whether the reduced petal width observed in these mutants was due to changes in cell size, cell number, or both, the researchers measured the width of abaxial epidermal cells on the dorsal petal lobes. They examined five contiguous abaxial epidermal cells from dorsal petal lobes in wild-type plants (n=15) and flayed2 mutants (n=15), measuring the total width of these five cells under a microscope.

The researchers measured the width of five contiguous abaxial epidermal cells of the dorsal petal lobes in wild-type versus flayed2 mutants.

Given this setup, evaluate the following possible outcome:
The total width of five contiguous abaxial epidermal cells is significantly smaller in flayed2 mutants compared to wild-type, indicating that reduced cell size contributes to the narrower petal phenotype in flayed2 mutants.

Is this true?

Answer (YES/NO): NO